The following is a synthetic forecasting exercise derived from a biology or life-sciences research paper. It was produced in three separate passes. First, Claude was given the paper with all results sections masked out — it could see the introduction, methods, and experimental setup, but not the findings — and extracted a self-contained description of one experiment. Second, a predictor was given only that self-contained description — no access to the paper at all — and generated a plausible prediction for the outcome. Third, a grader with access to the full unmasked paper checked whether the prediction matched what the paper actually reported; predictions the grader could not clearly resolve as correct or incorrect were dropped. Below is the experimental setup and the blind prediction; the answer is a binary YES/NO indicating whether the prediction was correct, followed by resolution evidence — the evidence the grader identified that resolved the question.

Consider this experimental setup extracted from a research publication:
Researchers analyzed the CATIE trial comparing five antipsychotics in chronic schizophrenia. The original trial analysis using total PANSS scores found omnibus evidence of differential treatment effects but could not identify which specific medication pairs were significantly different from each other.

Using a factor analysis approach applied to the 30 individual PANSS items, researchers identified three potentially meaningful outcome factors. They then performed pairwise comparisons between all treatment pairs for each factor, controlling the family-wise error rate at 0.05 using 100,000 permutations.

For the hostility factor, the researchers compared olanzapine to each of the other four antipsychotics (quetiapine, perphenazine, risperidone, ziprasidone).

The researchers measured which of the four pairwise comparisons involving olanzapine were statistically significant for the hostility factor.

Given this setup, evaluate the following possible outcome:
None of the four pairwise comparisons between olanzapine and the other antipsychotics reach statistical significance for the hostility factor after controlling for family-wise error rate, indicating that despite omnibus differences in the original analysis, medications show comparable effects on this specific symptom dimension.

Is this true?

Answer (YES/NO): NO